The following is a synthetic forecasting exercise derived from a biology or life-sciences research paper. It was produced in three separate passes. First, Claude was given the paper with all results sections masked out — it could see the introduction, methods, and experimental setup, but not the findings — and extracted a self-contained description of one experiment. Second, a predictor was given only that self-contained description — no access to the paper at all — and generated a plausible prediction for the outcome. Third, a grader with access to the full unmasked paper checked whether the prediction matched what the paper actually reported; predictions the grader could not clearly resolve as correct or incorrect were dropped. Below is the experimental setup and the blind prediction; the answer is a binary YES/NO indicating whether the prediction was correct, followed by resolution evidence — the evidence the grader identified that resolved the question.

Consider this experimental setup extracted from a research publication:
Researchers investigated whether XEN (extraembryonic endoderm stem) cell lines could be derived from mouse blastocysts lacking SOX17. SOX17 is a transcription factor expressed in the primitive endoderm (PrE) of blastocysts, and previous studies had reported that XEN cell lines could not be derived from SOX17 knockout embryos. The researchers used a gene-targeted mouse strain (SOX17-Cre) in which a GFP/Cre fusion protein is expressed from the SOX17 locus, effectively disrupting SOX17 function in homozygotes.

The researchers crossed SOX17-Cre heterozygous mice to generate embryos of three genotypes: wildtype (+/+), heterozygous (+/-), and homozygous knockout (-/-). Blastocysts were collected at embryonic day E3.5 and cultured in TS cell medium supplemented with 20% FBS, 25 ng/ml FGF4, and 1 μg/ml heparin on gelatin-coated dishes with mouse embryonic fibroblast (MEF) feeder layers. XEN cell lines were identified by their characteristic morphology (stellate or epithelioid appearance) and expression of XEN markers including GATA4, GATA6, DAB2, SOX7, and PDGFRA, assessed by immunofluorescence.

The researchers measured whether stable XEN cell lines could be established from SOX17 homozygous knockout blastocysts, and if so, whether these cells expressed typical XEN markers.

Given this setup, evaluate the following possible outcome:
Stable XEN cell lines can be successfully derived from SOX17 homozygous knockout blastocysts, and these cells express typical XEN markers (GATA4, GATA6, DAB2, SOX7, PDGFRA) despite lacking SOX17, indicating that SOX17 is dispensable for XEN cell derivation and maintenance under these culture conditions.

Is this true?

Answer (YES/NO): YES